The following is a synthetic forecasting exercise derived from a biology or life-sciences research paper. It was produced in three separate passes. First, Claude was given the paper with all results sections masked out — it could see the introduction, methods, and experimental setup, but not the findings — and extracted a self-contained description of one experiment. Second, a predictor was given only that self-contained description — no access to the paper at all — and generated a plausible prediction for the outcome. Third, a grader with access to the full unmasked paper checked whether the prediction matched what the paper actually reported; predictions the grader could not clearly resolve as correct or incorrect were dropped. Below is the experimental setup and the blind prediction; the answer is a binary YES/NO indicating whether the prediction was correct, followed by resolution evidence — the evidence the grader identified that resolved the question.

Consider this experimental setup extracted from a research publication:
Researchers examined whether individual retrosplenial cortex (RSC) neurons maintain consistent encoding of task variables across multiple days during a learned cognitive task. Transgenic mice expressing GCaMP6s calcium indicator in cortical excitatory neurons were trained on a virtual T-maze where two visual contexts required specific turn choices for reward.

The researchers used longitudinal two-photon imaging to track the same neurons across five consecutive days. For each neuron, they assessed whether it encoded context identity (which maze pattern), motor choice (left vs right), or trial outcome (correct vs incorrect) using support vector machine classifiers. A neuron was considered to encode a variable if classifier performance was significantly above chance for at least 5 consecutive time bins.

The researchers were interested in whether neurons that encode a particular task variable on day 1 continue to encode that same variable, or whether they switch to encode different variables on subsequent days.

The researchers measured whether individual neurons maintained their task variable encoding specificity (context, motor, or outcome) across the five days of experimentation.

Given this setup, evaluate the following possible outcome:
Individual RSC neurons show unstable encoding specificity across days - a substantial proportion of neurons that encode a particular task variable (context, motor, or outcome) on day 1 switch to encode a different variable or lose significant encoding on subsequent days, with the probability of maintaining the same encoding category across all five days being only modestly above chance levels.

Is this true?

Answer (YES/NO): NO